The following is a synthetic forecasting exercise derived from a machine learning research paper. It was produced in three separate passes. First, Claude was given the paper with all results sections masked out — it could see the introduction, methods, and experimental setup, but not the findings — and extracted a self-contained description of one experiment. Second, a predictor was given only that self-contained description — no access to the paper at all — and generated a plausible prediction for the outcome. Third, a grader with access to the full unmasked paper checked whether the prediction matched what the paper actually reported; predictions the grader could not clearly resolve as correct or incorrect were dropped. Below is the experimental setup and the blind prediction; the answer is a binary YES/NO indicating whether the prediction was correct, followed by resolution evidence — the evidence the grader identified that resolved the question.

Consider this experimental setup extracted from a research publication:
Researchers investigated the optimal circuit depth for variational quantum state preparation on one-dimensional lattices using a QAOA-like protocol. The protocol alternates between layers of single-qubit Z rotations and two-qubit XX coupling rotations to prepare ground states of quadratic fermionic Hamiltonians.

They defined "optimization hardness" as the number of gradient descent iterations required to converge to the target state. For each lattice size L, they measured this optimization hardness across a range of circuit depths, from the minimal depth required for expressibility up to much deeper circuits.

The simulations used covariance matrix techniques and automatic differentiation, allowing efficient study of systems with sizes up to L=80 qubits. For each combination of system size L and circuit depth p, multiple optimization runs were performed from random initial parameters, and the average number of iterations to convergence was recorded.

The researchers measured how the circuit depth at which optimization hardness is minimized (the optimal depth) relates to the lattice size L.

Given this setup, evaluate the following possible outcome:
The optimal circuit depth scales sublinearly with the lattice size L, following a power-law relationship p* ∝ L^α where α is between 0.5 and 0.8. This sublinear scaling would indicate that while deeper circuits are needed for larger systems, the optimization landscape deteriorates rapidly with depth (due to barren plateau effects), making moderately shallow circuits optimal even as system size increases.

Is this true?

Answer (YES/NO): NO